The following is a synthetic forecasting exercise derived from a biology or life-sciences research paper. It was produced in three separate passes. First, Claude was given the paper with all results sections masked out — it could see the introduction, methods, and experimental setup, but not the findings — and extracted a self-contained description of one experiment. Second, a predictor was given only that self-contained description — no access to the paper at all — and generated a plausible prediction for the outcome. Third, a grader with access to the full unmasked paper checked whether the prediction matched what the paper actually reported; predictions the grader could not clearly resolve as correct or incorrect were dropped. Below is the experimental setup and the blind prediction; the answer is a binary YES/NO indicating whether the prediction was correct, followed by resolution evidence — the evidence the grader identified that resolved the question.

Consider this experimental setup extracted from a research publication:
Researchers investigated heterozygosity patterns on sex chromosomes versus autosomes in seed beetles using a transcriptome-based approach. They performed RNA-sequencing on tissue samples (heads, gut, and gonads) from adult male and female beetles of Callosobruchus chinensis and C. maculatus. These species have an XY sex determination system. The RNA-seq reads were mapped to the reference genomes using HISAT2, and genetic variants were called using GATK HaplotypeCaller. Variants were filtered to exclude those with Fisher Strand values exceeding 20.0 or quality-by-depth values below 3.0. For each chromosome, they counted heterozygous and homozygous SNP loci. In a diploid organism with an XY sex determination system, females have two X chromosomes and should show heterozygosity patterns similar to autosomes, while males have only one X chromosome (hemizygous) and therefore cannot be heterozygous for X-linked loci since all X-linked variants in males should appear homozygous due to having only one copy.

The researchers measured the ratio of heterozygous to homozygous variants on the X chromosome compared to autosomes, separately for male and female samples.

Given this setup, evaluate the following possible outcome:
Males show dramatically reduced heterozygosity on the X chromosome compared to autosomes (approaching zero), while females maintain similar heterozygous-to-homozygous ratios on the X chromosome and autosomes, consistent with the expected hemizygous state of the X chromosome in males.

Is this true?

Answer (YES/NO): YES